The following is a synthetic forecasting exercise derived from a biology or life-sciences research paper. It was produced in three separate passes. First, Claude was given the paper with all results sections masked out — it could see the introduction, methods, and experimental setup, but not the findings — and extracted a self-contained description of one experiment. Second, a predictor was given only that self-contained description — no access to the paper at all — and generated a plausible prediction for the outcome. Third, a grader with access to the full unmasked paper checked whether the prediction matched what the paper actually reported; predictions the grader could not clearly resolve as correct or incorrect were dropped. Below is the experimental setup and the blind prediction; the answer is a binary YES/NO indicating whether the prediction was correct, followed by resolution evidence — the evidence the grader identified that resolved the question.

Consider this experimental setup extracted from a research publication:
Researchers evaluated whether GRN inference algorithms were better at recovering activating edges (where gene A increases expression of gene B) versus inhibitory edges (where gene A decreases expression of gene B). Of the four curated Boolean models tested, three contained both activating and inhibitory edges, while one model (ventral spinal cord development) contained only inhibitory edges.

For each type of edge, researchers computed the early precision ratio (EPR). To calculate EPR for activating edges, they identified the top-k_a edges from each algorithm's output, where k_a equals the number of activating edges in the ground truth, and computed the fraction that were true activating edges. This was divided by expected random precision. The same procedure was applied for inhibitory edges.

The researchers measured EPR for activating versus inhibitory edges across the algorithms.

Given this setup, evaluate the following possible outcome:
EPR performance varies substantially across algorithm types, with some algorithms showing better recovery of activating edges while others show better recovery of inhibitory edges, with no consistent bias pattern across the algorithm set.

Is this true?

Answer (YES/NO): NO